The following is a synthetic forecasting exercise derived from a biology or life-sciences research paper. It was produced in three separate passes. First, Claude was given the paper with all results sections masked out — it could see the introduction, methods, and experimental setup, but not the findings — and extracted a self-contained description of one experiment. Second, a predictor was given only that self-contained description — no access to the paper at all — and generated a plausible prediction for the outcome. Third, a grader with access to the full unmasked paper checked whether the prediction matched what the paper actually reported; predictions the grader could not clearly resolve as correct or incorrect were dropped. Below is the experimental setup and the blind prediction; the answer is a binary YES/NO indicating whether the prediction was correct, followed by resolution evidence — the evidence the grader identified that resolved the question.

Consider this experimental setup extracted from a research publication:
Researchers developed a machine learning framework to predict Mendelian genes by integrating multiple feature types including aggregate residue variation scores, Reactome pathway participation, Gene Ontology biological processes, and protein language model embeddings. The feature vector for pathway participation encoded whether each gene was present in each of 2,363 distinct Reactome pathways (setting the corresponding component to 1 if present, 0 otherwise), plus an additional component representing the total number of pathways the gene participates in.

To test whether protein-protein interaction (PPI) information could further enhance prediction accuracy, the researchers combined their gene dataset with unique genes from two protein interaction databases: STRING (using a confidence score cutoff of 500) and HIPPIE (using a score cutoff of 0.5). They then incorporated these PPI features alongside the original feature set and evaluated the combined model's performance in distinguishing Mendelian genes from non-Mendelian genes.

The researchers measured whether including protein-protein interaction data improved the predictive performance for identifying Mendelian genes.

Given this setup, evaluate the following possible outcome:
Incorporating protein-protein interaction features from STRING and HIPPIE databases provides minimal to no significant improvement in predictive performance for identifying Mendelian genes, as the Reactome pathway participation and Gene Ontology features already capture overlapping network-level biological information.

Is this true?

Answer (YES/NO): YES